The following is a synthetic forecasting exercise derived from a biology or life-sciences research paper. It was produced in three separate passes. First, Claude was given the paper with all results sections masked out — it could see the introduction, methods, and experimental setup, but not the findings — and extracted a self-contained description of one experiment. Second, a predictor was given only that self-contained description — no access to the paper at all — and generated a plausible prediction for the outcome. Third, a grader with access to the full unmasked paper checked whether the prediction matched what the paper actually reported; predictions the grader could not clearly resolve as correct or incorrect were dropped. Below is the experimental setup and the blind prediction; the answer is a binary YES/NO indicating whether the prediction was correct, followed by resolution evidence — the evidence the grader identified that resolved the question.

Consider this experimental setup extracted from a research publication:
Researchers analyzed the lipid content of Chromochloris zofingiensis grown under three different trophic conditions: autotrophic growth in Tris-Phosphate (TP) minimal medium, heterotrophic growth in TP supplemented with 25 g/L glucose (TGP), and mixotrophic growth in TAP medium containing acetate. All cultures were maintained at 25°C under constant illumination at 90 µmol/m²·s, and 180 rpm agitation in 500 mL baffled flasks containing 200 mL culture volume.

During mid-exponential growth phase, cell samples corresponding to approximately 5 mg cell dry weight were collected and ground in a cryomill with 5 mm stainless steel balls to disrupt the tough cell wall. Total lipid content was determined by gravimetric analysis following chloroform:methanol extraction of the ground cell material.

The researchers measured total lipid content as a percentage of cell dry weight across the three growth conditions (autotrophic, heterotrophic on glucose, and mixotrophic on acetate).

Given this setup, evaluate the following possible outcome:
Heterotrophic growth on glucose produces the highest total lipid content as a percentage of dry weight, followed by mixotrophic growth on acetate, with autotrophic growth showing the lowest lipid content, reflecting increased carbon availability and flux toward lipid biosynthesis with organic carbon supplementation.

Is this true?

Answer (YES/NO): NO